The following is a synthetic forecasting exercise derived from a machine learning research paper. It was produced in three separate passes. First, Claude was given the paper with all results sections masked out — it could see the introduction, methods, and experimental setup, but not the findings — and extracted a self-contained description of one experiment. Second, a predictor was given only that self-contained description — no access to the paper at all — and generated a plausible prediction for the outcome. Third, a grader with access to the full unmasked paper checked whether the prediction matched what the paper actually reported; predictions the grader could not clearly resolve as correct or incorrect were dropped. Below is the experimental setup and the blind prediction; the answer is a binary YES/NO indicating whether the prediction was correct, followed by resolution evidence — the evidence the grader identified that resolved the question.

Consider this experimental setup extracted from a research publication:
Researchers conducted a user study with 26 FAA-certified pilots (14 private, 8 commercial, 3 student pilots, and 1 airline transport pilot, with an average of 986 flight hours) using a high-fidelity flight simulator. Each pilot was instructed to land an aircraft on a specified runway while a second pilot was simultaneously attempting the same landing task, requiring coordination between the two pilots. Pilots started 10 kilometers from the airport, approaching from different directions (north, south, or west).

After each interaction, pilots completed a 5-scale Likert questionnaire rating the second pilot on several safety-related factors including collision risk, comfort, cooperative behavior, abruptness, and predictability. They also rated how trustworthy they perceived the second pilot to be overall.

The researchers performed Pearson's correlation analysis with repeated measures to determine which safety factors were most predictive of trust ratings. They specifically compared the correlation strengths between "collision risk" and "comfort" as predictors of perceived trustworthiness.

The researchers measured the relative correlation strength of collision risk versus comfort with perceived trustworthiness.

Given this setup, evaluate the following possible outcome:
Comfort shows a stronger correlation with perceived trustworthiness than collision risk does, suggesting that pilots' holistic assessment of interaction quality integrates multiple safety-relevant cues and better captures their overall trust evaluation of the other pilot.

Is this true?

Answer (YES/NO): YES